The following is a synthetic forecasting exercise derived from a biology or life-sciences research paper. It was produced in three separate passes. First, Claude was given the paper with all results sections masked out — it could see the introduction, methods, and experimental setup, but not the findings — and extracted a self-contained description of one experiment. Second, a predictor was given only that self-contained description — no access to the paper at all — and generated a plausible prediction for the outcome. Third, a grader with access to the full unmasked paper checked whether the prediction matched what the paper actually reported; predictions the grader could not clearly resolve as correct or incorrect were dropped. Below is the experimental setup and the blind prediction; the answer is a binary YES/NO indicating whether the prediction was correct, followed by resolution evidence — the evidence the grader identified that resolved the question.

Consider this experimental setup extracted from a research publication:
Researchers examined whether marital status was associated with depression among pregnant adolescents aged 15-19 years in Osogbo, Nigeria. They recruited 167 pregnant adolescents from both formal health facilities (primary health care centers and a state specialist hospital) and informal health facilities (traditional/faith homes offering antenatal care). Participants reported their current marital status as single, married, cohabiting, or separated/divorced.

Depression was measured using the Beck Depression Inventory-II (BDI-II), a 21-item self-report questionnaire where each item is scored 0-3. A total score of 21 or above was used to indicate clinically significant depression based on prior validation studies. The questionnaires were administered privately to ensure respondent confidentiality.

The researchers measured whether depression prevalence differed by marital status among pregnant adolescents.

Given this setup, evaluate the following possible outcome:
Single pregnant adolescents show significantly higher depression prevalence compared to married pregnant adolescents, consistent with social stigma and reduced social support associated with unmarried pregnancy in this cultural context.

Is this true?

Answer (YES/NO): NO